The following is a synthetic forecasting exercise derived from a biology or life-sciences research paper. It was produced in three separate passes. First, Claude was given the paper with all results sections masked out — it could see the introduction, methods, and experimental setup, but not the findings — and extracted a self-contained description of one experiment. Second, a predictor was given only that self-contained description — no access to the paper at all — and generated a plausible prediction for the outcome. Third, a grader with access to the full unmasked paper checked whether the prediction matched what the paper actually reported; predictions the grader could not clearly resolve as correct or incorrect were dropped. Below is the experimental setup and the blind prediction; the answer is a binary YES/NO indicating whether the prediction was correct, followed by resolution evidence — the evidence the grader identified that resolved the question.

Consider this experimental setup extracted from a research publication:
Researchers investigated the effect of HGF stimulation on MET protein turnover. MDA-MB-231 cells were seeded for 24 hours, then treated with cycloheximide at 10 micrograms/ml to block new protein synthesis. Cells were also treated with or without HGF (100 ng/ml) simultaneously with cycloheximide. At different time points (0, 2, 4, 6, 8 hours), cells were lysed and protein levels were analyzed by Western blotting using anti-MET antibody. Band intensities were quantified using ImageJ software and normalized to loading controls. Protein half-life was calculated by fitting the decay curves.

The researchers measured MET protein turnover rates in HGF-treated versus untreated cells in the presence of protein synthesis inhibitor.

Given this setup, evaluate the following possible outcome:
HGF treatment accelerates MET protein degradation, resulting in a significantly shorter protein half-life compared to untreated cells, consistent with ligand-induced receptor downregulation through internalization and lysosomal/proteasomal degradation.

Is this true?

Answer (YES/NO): YES